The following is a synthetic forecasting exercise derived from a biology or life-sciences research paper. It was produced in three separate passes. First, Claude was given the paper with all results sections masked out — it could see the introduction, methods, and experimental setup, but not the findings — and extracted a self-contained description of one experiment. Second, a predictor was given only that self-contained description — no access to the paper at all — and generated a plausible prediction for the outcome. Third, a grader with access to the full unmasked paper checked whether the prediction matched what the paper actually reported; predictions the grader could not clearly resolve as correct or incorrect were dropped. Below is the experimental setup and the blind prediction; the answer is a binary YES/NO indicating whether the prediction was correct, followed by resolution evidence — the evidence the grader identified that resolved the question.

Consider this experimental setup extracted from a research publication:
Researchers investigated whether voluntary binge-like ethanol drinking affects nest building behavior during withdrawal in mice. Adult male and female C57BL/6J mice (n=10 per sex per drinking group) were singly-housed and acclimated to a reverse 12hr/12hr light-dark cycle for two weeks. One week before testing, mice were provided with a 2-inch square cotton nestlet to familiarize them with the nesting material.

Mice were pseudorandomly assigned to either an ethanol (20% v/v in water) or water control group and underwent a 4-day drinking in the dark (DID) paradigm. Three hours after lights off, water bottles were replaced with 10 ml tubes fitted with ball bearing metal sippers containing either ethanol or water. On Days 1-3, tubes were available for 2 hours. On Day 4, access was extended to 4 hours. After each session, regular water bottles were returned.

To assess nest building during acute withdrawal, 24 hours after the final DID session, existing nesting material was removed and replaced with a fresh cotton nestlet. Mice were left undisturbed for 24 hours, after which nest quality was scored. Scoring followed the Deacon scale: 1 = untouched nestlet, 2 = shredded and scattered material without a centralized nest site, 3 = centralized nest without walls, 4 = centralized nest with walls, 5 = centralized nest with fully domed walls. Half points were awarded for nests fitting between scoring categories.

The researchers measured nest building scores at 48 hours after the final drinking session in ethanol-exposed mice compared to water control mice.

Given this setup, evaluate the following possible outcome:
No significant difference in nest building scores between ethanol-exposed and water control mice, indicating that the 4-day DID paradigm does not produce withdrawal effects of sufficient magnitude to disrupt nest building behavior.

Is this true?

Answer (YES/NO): NO